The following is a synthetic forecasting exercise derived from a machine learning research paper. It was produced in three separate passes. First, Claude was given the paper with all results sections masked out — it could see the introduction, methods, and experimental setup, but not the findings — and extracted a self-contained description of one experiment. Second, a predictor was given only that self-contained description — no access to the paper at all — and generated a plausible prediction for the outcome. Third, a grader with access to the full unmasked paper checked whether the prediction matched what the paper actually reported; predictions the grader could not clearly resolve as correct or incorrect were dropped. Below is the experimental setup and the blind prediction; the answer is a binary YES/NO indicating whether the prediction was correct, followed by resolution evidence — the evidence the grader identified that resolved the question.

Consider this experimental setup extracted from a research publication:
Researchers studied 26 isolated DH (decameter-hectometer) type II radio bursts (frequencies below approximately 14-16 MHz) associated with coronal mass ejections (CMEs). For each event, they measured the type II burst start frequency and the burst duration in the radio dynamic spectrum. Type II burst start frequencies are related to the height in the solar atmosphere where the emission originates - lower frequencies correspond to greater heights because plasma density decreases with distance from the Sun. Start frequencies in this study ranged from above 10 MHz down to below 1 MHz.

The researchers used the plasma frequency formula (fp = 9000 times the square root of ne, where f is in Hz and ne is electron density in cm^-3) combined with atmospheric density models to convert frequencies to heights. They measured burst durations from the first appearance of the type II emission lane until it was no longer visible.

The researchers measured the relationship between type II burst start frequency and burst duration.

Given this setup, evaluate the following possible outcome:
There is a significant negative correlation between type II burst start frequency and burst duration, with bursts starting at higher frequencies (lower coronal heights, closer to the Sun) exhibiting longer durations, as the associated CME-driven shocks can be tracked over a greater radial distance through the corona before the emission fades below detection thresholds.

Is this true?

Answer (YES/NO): NO